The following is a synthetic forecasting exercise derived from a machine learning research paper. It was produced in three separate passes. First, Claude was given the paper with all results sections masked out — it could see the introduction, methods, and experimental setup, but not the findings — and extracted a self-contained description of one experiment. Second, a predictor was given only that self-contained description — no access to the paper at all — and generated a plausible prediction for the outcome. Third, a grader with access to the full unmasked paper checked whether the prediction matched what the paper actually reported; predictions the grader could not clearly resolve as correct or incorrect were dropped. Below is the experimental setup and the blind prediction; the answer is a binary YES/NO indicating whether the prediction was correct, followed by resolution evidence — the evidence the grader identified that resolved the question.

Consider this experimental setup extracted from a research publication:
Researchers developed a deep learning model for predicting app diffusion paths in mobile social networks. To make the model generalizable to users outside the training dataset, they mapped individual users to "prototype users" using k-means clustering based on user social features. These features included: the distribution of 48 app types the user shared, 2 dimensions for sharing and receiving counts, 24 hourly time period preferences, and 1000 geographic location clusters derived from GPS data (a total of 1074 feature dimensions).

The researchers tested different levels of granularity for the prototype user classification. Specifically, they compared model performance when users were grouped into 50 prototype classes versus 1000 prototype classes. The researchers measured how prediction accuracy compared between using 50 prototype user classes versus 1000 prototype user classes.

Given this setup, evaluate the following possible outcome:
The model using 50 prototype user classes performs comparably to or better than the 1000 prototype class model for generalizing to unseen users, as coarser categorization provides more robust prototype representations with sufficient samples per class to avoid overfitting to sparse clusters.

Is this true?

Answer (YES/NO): YES